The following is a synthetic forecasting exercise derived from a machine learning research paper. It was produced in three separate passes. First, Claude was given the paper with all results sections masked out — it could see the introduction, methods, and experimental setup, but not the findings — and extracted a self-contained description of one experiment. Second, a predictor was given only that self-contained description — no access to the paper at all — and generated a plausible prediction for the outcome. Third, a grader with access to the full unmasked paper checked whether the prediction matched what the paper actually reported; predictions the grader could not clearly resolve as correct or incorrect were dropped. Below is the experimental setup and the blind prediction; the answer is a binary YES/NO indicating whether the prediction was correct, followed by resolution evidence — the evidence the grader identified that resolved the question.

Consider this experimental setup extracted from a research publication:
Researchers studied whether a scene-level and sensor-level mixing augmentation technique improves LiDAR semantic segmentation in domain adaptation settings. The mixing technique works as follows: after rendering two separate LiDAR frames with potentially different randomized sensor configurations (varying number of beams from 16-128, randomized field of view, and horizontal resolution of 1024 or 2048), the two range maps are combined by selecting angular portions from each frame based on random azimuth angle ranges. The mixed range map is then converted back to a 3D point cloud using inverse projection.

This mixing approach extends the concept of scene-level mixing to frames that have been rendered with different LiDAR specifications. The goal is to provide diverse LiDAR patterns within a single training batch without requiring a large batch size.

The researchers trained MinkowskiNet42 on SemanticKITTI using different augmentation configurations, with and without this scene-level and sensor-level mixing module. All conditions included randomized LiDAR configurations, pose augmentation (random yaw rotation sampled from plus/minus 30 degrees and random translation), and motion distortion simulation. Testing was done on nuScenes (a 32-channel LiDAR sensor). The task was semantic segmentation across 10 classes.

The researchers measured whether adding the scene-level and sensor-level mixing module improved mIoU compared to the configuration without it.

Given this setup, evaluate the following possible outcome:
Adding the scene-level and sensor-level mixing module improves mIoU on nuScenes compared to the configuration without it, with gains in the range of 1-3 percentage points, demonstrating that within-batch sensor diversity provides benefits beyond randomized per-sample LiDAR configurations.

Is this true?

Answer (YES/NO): YES